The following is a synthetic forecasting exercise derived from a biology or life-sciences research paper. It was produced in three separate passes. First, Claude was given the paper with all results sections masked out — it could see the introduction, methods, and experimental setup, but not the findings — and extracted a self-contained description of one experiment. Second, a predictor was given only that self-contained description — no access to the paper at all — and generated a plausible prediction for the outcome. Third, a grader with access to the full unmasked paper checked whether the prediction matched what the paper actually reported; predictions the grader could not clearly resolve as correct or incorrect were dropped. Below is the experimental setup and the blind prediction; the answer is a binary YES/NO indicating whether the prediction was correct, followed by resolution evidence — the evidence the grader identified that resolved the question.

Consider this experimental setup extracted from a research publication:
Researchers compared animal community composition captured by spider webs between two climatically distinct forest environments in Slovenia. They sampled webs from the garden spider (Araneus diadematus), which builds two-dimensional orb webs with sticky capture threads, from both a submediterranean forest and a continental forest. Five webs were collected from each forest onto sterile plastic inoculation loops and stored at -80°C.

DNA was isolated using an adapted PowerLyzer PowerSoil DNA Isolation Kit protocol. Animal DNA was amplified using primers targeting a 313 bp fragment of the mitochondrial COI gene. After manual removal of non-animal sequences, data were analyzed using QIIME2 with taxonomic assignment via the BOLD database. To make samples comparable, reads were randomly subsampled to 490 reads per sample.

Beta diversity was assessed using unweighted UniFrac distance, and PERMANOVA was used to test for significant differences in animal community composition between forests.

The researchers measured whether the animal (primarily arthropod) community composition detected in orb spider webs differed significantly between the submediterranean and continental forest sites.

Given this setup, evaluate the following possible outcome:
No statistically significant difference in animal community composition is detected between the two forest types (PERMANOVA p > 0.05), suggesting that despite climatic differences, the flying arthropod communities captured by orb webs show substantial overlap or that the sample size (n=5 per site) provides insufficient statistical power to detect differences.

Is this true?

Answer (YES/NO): NO